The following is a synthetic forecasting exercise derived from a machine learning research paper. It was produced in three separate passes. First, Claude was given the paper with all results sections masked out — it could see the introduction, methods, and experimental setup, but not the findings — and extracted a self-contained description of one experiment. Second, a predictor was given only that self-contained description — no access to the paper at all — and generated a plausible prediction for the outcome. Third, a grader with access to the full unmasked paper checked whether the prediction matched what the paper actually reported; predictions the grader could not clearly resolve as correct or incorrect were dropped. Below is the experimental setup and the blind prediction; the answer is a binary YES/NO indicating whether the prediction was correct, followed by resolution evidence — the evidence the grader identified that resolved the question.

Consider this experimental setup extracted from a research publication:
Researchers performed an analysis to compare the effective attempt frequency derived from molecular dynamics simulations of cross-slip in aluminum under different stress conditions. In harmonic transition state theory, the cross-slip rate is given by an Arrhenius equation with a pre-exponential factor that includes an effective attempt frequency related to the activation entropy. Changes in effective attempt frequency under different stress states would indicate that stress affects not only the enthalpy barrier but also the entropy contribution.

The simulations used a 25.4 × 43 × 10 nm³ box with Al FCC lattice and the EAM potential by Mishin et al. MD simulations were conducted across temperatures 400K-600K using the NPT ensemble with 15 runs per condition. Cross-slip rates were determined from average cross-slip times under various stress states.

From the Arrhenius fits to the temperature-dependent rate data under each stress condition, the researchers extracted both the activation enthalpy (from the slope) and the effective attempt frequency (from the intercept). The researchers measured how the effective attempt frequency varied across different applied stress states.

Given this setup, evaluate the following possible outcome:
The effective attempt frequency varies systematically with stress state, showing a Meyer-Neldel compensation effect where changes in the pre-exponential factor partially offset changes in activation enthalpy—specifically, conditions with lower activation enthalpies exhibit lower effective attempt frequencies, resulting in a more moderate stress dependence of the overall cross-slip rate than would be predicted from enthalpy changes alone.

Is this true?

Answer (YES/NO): YES